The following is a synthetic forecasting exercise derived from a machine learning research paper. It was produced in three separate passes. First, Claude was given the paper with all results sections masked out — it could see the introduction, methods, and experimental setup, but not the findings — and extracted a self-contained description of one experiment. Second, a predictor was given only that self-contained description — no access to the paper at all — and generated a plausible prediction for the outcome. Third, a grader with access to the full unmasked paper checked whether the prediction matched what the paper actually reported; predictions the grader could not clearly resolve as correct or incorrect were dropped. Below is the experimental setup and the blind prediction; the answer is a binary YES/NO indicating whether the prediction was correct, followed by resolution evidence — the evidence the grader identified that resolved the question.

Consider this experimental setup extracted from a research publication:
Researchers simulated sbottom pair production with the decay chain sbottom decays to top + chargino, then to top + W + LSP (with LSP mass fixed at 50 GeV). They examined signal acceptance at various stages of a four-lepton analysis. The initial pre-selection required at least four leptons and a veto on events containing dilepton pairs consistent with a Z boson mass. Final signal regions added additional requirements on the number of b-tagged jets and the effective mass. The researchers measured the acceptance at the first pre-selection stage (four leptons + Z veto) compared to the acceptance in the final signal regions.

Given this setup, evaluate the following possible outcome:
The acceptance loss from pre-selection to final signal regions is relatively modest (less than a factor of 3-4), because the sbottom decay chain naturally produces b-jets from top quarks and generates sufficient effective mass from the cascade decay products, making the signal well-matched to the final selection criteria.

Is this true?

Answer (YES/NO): NO